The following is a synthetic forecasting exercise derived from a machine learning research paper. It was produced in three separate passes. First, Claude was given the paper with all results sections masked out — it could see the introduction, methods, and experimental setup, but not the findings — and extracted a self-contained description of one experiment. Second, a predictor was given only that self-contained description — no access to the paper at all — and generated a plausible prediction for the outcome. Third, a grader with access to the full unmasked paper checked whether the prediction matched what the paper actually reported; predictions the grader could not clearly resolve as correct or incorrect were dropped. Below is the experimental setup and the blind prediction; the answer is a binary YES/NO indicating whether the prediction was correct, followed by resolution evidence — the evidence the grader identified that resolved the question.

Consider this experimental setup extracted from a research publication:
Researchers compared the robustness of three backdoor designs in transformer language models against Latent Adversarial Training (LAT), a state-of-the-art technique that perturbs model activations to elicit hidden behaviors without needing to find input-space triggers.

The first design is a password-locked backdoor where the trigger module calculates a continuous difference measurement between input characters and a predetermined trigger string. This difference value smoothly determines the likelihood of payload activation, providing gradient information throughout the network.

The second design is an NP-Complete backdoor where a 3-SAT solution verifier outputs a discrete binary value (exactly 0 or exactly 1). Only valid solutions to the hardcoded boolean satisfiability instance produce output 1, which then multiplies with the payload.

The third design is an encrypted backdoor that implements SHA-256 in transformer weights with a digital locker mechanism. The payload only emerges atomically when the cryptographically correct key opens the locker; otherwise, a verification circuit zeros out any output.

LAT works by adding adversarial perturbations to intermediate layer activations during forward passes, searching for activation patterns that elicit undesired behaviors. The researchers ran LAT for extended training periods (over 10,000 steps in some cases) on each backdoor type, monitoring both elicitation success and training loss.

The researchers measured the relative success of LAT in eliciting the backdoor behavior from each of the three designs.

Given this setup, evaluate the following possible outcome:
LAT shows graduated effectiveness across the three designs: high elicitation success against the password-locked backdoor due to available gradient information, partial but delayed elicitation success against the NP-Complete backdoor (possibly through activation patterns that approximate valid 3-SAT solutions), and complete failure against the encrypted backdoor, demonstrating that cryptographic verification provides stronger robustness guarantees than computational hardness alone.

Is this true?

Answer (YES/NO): YES